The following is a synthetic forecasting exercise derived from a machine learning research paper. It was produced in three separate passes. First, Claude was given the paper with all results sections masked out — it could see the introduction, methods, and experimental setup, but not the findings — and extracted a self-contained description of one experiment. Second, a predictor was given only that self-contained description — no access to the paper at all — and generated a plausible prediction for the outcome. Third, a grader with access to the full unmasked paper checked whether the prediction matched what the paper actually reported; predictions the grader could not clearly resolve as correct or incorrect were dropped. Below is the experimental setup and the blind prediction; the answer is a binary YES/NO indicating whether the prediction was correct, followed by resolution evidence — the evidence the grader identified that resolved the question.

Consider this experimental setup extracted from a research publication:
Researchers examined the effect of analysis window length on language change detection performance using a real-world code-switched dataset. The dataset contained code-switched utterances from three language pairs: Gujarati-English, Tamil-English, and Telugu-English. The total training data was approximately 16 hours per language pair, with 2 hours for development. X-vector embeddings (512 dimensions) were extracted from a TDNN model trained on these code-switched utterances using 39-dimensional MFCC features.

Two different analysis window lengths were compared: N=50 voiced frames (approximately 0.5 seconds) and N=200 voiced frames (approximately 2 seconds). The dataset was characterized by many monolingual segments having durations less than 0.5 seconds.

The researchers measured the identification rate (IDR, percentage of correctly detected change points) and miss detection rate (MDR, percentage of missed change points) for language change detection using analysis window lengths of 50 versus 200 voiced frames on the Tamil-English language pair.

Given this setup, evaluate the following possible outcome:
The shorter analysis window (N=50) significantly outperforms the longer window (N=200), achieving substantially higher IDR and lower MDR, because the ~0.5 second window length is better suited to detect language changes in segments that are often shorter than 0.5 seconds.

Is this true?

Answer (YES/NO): NO